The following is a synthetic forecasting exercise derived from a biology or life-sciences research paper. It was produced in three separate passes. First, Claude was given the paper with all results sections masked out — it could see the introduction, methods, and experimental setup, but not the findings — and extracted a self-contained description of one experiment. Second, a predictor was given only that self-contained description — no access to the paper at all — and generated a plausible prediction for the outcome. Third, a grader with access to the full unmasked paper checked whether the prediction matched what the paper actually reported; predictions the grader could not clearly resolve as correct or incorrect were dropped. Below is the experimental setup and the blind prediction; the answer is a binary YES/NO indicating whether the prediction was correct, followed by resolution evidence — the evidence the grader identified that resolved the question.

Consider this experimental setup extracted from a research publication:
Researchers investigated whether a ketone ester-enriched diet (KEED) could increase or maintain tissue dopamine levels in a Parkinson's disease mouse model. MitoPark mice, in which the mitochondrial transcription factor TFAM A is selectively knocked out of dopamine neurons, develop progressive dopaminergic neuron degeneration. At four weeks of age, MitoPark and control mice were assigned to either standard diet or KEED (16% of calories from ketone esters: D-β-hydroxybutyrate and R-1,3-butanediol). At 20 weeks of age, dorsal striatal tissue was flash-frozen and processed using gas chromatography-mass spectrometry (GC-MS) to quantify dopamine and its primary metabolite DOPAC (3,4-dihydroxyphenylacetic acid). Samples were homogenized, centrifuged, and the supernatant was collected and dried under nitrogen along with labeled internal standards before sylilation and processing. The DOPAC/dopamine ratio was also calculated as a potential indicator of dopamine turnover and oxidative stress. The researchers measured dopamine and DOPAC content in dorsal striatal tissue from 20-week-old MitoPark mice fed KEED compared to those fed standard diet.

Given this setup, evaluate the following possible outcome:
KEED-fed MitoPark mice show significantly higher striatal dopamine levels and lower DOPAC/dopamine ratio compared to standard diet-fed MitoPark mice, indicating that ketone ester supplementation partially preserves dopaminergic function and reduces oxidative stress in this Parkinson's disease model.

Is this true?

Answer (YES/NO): NO